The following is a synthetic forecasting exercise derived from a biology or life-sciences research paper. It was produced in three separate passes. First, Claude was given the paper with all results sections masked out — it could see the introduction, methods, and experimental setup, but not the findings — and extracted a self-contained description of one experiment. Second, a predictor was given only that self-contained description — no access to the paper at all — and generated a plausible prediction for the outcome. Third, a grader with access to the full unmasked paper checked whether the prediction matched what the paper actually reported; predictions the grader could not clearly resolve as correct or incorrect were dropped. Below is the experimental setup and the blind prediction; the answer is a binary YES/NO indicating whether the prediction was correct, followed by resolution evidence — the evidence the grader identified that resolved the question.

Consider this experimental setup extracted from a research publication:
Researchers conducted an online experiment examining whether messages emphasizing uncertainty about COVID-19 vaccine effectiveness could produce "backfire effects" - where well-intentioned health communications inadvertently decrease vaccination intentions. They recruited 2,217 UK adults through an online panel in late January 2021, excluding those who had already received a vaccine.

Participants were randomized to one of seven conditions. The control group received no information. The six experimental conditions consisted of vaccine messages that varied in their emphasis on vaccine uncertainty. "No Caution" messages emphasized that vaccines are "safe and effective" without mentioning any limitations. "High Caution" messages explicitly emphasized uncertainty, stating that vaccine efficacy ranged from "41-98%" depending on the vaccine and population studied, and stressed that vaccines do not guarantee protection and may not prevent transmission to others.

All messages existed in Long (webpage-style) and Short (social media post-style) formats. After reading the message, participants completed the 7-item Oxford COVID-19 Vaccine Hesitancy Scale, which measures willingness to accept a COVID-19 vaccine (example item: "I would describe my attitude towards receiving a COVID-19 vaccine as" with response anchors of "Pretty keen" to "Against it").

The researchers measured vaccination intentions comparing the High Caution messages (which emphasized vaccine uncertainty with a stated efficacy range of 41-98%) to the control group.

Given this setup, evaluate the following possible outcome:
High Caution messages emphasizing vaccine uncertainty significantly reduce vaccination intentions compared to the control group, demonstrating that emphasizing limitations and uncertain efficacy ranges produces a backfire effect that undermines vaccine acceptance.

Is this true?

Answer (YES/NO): NO